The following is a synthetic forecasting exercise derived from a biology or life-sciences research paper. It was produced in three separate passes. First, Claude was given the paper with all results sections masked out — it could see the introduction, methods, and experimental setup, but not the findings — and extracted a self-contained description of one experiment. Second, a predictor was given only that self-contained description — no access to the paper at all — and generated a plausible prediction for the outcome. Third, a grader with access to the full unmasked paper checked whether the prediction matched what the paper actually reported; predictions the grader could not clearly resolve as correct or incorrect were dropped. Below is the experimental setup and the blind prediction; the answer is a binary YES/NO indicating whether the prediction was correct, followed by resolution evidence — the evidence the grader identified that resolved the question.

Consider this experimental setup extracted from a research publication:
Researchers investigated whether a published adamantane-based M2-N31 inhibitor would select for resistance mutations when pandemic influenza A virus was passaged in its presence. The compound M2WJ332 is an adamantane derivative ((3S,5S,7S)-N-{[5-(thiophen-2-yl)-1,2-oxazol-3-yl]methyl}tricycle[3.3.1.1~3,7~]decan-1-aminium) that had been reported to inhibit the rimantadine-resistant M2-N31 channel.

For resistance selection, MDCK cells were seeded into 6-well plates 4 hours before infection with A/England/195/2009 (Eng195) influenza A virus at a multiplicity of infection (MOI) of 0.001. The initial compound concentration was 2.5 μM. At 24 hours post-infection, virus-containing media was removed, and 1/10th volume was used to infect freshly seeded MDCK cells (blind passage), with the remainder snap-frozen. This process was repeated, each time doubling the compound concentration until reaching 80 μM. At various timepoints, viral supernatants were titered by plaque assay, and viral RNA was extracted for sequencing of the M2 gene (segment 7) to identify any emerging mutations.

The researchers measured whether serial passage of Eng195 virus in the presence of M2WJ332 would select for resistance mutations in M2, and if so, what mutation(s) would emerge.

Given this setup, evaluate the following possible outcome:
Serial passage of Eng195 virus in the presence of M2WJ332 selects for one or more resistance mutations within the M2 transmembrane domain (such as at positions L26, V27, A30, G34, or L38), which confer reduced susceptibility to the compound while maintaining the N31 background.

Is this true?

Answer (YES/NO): YES